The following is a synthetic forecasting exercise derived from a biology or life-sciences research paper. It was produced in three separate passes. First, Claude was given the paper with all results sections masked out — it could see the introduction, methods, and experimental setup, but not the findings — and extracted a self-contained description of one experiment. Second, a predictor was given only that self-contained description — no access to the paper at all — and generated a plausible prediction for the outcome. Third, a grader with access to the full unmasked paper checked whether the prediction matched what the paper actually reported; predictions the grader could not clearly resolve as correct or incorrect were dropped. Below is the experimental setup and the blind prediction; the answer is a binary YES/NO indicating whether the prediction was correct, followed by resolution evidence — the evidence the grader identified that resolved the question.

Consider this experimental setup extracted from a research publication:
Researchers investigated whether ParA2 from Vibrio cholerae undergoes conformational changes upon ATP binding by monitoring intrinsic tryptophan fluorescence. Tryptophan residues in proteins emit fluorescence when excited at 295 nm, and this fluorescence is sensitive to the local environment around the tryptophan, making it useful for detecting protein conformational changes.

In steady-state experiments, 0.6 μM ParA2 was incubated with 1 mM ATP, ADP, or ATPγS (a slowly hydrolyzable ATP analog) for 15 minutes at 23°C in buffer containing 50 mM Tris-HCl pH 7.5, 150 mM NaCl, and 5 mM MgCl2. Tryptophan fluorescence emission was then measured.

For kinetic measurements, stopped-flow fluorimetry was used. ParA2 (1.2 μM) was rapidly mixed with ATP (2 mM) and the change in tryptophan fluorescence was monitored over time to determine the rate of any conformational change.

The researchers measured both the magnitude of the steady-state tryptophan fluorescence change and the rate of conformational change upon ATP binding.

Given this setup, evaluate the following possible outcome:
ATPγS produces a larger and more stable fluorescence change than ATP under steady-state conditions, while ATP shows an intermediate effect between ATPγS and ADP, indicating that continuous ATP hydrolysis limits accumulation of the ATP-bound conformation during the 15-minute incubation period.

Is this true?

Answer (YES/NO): NO